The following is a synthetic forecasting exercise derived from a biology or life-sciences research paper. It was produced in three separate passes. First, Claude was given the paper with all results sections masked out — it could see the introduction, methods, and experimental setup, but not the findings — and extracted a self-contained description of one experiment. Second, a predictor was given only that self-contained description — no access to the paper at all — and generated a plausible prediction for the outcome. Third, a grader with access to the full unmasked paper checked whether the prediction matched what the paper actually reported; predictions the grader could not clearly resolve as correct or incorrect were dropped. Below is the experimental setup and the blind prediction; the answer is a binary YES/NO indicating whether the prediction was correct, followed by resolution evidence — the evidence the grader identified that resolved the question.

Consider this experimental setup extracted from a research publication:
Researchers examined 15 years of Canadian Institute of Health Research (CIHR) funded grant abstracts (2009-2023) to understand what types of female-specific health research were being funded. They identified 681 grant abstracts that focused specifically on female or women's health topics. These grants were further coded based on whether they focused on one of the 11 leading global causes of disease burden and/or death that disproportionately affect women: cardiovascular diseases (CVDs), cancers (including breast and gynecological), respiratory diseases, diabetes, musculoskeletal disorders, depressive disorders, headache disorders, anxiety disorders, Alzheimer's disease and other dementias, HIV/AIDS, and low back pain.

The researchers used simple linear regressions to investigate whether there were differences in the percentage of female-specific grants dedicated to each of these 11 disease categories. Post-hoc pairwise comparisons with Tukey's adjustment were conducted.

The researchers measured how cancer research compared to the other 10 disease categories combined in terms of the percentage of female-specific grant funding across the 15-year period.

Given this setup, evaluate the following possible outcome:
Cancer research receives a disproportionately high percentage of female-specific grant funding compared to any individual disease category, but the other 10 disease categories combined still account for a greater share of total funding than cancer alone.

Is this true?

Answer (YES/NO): YES